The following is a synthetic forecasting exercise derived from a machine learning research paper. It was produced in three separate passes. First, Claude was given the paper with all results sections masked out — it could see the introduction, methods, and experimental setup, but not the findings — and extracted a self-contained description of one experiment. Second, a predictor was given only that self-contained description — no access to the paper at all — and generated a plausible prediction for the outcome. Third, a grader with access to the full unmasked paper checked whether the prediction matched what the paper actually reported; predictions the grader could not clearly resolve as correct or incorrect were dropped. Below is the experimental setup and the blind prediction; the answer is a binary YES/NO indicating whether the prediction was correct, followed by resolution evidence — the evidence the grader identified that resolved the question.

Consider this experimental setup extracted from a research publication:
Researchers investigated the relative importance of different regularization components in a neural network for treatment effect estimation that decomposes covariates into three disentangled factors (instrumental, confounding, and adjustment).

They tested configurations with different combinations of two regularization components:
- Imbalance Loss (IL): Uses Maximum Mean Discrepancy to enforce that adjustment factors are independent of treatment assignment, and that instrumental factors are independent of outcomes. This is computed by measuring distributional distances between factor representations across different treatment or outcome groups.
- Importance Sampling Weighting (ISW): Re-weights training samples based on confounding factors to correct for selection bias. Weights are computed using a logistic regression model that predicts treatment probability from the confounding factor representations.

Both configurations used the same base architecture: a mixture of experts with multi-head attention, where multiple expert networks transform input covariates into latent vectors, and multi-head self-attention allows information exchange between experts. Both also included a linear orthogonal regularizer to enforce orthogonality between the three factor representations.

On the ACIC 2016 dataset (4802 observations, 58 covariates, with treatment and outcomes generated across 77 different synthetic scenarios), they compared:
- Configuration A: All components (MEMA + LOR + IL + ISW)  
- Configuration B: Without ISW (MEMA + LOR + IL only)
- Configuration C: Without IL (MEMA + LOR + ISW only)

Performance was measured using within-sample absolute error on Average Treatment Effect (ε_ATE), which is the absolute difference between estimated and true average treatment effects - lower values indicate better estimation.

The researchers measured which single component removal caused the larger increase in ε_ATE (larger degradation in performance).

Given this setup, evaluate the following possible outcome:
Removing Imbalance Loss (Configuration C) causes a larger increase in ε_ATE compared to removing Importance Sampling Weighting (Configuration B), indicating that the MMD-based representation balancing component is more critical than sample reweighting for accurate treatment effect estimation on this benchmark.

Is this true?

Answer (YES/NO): NO